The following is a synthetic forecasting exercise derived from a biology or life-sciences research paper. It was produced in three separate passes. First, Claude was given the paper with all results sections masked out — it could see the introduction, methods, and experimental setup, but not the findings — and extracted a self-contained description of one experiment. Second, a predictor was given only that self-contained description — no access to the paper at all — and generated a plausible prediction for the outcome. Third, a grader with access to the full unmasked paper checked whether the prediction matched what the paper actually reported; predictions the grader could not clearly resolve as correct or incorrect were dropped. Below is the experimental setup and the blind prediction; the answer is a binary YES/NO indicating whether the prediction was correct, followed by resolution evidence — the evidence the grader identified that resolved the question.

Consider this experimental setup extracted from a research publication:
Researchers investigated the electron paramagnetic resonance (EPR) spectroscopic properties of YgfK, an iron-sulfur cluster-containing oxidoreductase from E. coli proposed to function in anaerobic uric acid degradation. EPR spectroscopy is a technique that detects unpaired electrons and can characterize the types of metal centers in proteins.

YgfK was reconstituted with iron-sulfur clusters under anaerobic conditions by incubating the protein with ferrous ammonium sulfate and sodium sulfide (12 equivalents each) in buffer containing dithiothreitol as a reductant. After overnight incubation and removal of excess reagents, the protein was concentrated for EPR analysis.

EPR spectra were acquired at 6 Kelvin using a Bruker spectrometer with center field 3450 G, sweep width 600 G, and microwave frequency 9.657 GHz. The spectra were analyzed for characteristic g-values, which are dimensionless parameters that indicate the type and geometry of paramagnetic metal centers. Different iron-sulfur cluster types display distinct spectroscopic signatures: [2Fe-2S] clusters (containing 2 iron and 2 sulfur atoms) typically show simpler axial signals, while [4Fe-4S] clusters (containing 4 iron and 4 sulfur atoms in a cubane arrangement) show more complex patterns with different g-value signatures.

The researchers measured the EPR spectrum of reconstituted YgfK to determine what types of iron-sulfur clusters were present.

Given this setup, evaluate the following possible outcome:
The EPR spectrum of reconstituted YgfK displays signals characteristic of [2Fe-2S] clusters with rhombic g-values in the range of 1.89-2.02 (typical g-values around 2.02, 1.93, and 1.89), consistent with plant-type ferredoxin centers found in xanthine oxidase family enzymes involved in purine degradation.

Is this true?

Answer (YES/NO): NO